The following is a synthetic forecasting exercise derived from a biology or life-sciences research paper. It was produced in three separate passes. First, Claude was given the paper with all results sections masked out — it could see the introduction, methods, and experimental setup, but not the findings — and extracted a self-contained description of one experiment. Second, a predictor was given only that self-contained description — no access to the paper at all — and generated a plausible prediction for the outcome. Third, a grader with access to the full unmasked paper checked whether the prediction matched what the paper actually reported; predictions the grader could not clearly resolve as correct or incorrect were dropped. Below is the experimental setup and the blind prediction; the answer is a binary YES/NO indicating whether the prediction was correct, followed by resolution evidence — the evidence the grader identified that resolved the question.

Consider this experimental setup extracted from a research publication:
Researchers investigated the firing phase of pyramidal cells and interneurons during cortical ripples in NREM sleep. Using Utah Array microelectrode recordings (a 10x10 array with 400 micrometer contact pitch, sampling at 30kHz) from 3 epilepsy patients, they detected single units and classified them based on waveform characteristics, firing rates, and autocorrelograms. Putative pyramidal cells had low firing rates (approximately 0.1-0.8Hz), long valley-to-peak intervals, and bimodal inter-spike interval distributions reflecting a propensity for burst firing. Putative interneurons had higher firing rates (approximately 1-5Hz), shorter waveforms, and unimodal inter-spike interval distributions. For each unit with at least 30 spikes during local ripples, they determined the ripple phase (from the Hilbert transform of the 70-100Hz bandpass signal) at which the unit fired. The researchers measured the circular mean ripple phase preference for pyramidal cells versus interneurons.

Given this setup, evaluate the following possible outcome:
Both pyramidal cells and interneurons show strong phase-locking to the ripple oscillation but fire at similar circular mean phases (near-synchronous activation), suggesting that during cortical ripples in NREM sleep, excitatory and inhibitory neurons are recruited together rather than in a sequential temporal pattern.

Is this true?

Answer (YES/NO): NO